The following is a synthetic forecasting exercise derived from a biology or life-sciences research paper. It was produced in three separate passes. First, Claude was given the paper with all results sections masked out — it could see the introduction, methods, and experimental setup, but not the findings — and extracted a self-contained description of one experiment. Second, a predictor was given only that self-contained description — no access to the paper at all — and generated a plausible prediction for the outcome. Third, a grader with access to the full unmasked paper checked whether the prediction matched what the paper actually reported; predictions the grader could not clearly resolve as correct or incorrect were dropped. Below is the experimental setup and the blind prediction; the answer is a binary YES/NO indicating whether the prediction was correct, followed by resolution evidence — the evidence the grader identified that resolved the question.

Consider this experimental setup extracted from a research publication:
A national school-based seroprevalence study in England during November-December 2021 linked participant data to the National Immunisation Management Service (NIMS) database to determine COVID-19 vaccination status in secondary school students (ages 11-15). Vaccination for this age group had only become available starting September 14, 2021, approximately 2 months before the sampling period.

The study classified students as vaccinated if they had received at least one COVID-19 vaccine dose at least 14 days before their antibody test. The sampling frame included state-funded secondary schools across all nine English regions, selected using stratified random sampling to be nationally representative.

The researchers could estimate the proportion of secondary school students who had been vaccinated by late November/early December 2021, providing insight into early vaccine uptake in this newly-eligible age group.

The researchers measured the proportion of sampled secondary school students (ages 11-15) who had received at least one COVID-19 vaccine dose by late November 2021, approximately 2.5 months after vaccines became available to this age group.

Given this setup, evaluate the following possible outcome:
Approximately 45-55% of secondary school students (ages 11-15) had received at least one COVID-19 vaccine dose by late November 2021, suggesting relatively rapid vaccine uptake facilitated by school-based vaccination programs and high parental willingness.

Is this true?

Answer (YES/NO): NO